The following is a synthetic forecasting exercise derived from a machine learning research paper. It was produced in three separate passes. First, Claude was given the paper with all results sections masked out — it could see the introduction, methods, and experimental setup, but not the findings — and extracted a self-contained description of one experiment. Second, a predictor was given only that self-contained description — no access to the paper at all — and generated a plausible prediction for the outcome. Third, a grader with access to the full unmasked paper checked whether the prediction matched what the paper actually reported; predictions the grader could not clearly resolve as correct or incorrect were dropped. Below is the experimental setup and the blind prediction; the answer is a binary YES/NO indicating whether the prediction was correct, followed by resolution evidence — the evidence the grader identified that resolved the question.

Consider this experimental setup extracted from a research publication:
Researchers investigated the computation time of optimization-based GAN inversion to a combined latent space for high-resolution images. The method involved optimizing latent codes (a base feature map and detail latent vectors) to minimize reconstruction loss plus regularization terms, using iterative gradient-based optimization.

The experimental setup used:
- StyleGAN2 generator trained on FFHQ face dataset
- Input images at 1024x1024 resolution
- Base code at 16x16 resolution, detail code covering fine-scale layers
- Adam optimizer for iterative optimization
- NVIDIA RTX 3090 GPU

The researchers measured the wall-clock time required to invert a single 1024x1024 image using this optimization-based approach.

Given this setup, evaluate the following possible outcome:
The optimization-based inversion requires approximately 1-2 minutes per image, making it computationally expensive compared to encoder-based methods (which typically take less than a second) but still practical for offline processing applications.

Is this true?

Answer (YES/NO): NO